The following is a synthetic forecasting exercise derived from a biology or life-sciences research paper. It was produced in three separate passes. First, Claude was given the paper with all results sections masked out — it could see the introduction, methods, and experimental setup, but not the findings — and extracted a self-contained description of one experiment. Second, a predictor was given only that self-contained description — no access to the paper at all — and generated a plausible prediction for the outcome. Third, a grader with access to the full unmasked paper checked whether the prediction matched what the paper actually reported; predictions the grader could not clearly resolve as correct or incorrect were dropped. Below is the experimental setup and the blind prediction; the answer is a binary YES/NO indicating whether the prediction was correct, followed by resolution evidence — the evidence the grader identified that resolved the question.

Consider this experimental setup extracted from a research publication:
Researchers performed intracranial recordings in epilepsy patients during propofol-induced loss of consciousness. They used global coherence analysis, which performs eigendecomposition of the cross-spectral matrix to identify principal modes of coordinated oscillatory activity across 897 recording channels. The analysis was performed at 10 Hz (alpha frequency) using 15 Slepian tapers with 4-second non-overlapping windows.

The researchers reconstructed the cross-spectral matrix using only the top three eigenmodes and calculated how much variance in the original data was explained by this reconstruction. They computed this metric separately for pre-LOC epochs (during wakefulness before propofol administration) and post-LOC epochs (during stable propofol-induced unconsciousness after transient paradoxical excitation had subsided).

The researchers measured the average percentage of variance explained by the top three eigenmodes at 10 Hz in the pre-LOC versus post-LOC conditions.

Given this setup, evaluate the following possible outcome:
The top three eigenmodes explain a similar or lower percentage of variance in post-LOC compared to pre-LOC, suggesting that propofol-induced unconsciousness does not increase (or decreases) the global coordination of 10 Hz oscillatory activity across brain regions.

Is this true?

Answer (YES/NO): NO